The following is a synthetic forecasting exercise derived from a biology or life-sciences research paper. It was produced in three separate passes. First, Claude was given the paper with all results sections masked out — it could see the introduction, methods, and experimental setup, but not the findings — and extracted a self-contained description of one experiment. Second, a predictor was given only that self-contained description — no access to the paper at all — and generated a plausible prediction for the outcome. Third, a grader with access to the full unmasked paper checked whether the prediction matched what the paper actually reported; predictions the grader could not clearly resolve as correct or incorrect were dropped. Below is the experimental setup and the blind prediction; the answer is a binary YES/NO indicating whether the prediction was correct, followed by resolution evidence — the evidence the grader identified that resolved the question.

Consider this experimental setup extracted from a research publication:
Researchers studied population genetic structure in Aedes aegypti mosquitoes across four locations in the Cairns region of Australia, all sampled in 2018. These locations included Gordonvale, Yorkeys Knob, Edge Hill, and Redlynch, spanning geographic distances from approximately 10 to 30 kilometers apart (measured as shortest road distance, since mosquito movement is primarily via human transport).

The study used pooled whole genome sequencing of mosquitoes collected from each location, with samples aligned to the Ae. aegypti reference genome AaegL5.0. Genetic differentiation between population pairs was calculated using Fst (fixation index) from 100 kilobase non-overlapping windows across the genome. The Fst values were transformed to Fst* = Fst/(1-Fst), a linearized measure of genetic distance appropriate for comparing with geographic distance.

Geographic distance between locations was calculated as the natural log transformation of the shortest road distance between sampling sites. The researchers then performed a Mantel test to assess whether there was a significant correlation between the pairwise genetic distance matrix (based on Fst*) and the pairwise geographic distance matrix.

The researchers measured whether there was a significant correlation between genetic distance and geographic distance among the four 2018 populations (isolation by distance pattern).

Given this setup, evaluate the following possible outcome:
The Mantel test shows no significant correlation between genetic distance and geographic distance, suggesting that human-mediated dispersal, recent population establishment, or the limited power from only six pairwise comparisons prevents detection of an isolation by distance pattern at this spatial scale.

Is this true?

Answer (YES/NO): YES